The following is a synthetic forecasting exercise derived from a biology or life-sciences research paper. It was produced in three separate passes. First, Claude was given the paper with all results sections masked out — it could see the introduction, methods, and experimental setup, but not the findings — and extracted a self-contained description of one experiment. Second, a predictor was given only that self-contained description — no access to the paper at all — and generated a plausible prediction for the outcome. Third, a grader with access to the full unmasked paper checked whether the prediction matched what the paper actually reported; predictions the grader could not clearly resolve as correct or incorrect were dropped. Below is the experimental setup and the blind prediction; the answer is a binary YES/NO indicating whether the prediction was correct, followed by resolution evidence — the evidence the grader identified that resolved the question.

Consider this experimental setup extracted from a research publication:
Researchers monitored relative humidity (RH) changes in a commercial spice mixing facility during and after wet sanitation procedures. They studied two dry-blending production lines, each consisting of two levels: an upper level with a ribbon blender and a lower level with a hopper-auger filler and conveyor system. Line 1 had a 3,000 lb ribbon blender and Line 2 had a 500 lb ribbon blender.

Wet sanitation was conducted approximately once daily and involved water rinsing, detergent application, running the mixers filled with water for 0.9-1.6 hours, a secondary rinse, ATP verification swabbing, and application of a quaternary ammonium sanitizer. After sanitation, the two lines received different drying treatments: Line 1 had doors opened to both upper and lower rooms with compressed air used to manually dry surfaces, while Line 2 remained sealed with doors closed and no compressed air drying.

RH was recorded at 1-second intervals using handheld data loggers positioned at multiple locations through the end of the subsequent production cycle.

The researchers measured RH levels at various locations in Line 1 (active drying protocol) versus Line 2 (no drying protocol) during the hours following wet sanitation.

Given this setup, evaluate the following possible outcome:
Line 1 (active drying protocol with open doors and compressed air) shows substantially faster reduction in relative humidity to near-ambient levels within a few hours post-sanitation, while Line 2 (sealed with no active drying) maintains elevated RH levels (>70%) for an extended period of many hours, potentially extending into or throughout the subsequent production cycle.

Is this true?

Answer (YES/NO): NO